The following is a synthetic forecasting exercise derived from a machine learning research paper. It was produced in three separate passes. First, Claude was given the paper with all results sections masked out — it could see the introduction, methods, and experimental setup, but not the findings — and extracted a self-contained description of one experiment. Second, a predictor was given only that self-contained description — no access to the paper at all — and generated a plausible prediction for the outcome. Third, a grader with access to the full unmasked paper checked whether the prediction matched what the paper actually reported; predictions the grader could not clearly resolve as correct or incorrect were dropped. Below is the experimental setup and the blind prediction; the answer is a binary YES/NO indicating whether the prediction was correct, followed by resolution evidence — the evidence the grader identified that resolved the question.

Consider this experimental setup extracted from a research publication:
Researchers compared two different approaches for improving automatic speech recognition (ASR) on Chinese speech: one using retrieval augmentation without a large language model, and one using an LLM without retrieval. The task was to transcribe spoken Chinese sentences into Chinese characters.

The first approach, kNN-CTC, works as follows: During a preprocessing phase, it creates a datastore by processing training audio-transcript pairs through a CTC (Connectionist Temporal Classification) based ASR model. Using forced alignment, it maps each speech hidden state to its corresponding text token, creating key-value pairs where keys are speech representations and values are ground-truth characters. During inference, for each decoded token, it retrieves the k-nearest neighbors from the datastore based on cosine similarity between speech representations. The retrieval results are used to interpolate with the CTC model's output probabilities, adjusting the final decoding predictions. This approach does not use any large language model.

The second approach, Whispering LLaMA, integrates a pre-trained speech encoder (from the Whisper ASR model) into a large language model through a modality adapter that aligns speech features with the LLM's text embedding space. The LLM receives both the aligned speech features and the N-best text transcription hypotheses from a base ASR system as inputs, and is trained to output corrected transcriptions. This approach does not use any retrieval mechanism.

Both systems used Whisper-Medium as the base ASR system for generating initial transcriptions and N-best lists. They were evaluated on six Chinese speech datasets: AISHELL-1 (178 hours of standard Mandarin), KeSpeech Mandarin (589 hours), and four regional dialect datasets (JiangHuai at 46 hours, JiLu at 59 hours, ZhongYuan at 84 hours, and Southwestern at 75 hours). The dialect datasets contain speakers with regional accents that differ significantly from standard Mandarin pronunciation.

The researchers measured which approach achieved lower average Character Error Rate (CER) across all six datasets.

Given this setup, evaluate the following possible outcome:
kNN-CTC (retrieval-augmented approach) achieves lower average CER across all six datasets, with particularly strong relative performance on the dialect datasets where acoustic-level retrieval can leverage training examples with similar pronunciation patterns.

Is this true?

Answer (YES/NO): YES